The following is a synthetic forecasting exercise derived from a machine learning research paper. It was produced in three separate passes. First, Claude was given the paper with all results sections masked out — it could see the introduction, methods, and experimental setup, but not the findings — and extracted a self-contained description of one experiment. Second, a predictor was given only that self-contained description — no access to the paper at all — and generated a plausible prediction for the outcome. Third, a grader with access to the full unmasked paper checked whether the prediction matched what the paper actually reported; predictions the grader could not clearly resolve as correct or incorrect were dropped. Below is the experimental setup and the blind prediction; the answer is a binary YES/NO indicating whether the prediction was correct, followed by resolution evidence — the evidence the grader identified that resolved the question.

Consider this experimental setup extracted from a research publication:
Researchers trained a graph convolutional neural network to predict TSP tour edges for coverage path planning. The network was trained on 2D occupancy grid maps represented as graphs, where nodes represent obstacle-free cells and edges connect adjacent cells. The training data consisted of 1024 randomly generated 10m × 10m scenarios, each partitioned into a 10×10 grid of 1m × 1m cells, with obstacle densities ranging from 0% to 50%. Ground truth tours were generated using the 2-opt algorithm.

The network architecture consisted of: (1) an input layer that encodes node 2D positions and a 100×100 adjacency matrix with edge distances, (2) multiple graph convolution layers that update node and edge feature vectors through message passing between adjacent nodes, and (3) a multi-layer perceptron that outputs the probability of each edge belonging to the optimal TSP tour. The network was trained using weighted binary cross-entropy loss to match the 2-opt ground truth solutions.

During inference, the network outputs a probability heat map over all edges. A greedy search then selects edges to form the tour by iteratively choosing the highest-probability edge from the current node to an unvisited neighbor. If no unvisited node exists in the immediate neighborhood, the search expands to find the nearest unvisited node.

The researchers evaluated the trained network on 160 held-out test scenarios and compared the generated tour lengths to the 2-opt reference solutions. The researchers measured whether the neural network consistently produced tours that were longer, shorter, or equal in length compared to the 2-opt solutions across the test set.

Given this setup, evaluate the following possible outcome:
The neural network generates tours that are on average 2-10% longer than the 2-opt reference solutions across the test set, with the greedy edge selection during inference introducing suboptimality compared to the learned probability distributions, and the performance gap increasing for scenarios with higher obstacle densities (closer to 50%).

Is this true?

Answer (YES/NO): NO